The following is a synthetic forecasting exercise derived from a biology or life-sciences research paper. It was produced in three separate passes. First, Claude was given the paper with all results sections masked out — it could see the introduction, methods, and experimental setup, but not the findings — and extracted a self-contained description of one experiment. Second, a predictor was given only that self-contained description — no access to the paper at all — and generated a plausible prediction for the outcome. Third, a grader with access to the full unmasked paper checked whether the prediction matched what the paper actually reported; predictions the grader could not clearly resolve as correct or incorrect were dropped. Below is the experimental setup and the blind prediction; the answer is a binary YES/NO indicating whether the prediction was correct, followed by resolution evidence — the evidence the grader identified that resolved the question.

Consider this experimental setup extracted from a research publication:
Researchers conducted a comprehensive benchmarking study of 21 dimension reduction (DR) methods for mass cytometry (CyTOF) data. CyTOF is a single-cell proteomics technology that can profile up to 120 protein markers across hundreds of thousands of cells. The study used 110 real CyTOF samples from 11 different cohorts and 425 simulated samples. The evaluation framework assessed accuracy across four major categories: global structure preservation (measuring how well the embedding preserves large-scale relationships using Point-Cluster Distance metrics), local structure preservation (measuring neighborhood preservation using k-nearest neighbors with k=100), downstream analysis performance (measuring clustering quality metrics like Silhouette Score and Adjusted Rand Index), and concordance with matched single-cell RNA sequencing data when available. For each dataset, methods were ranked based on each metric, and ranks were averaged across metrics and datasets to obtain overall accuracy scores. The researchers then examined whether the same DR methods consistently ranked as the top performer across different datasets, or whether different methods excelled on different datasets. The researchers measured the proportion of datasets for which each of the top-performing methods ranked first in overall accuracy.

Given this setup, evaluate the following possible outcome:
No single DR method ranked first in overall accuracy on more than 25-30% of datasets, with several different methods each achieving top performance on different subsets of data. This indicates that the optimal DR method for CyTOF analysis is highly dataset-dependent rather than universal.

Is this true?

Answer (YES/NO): NO